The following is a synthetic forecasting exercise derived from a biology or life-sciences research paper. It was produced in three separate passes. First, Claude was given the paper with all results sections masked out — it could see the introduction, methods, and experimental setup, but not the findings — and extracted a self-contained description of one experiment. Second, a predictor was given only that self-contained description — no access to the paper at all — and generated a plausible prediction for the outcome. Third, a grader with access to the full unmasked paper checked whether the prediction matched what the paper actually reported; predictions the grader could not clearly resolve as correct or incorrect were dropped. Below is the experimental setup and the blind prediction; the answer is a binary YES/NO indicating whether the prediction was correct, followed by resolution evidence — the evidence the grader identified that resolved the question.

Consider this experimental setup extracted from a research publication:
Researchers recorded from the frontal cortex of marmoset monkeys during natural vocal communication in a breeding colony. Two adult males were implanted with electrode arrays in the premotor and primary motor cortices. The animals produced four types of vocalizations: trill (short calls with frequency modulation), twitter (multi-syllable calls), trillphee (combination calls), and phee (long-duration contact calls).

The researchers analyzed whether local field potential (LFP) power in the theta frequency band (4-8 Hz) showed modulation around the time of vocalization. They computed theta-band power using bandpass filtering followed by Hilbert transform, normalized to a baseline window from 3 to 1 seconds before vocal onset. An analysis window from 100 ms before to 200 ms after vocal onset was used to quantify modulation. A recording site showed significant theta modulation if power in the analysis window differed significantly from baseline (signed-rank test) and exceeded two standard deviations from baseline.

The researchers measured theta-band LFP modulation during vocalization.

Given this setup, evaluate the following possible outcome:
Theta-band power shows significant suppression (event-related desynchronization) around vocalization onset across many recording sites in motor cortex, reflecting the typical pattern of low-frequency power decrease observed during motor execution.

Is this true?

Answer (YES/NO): NO